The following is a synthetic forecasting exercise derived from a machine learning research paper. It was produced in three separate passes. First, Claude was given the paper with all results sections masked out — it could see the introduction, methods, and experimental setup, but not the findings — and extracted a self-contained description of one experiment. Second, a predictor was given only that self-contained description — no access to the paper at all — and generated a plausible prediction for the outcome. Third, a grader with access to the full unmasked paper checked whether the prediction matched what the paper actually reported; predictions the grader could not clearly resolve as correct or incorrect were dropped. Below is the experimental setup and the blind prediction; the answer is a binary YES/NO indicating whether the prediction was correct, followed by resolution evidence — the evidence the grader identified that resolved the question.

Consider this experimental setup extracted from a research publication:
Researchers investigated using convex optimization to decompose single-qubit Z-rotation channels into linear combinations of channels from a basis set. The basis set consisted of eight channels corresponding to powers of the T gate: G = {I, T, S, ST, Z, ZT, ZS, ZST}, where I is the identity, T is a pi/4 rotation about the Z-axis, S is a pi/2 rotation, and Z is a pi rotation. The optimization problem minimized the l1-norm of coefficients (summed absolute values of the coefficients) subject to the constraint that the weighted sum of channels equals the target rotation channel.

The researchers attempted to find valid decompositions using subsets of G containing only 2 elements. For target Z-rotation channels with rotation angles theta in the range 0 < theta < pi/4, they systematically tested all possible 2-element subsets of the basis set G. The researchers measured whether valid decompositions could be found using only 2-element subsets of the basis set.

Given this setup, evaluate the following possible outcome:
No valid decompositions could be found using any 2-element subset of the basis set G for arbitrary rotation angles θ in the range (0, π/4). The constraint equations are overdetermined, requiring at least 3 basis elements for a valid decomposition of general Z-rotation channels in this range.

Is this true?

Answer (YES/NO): YES